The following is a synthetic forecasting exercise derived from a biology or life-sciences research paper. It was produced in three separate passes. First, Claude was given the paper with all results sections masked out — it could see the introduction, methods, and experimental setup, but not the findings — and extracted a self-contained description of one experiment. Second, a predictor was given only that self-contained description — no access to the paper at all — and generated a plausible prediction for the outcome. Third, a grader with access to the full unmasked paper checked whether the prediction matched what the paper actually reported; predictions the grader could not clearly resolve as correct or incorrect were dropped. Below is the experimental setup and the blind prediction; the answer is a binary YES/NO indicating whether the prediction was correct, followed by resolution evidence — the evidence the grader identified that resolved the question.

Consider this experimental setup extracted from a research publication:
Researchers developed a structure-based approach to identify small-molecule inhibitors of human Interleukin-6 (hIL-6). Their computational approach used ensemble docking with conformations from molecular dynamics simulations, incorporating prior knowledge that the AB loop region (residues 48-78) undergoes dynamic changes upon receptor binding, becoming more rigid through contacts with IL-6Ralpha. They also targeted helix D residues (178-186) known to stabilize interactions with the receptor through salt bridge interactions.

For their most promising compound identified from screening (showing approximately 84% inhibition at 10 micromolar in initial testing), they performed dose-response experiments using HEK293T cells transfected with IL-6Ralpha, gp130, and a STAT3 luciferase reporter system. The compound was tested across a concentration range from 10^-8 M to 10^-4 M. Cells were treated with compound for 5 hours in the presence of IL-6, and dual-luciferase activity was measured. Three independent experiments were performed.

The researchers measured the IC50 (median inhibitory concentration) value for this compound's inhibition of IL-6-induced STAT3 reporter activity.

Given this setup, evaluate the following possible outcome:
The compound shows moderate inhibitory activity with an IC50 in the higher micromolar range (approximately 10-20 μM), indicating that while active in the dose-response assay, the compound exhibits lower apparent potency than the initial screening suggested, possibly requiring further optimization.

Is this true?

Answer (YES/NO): NO